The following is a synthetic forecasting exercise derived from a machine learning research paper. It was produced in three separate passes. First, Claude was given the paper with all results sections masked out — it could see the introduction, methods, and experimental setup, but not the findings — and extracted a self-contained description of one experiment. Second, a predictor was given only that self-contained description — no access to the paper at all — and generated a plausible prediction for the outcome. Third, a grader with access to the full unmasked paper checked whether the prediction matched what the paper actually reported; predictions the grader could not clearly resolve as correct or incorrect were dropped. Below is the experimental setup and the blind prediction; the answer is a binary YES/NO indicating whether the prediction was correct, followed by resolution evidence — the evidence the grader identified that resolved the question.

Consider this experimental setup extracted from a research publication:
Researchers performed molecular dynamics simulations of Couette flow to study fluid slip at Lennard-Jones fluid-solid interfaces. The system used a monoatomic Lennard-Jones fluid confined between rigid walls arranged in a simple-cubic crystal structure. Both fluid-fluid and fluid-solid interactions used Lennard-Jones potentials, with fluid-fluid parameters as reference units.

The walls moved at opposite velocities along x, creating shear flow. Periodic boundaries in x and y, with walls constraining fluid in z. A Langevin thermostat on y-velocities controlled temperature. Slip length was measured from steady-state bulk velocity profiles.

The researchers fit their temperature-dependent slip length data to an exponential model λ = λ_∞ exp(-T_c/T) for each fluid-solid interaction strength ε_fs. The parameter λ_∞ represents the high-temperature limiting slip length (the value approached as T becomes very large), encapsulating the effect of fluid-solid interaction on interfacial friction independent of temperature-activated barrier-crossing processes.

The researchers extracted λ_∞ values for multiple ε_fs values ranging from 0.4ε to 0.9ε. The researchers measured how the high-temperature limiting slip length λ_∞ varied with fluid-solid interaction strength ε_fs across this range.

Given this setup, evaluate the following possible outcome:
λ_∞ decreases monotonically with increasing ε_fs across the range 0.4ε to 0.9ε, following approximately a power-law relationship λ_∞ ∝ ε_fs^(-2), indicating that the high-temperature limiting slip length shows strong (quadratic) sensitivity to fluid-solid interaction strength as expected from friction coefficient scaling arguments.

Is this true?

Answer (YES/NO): NO